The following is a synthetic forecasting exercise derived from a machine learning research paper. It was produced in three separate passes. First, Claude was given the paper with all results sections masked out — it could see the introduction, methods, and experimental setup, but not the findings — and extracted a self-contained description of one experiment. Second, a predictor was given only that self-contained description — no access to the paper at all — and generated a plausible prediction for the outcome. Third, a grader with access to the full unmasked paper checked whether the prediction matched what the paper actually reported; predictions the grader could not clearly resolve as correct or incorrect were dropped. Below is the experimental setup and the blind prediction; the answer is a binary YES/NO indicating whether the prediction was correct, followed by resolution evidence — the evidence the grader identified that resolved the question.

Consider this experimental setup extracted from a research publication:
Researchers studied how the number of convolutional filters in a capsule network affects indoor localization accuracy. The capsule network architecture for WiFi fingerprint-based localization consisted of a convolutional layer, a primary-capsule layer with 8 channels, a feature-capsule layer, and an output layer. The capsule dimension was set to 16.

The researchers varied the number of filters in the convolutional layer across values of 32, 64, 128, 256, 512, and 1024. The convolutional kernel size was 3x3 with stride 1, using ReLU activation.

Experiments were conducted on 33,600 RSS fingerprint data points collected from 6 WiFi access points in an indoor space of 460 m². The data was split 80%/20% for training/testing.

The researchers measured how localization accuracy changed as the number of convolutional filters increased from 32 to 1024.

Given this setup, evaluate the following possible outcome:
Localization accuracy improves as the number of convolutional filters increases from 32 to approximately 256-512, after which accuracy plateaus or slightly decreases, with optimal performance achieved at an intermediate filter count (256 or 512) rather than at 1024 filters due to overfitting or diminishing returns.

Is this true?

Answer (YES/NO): NO